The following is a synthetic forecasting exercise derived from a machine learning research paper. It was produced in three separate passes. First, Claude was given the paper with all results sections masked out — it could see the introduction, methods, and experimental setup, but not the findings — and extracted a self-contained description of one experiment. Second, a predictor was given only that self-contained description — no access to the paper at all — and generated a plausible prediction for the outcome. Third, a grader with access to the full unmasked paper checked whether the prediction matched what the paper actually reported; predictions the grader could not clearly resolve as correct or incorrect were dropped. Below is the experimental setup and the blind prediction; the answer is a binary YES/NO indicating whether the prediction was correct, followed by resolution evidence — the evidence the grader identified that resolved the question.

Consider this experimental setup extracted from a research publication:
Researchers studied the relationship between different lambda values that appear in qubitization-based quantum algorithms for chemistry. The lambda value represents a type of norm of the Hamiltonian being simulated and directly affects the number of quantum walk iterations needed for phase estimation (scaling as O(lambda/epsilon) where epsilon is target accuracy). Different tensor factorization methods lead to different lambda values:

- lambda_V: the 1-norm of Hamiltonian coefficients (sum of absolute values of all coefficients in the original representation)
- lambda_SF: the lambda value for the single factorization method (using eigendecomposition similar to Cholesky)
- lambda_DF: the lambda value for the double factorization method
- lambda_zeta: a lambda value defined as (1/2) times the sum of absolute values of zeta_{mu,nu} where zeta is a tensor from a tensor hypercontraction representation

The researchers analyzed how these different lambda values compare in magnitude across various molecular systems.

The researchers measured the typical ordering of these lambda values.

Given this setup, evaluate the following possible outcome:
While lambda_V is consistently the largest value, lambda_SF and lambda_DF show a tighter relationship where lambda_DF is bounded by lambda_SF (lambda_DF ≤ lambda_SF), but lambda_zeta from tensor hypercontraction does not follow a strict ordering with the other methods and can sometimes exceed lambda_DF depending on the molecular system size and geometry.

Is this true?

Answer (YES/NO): NO